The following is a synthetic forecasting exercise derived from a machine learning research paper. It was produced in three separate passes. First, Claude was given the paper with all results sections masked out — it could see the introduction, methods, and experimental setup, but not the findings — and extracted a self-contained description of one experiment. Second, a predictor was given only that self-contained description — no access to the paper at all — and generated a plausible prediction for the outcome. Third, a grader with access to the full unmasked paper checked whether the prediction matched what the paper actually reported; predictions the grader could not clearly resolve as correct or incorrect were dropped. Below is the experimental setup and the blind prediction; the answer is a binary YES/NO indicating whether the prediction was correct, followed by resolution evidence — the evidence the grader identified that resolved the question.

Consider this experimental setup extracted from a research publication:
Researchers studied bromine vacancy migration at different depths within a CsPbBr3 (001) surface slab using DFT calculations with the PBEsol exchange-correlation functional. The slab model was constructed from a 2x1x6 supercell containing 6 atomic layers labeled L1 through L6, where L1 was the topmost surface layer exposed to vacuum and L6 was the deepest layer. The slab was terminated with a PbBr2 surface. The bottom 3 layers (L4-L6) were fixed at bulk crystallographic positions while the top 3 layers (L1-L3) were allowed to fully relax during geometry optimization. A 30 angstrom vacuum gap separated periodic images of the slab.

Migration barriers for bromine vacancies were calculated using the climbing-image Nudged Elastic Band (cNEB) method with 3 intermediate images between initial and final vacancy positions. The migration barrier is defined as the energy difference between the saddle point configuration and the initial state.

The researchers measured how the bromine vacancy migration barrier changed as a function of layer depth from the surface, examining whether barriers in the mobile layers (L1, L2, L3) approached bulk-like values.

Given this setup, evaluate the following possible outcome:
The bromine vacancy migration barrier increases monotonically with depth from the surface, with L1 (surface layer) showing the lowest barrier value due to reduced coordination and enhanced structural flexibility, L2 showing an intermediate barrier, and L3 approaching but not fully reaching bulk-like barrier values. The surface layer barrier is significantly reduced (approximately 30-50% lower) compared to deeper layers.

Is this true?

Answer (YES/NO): NO